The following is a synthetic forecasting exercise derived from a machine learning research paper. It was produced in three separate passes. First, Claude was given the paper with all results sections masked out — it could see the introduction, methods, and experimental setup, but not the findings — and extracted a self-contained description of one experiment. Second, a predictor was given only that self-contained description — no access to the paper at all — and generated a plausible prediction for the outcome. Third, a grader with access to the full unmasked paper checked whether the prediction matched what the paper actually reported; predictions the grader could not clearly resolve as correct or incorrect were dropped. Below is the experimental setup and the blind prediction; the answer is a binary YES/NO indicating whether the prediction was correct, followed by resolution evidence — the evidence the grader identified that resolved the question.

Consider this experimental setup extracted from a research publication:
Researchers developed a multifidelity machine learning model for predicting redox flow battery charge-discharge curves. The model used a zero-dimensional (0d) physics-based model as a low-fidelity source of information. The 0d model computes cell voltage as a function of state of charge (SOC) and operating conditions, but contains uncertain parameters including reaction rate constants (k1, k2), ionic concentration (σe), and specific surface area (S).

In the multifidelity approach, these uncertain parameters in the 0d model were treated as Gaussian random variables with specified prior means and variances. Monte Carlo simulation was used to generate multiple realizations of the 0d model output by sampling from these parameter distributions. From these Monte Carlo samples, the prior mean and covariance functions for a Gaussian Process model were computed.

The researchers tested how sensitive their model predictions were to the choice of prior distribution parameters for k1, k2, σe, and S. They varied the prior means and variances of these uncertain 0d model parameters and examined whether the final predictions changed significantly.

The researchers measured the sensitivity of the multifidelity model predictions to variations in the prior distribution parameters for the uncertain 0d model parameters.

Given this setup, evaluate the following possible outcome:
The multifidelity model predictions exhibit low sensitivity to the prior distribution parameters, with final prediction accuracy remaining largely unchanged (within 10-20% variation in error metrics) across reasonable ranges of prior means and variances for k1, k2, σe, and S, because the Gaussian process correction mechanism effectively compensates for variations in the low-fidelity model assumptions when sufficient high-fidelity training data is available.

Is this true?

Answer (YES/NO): YES